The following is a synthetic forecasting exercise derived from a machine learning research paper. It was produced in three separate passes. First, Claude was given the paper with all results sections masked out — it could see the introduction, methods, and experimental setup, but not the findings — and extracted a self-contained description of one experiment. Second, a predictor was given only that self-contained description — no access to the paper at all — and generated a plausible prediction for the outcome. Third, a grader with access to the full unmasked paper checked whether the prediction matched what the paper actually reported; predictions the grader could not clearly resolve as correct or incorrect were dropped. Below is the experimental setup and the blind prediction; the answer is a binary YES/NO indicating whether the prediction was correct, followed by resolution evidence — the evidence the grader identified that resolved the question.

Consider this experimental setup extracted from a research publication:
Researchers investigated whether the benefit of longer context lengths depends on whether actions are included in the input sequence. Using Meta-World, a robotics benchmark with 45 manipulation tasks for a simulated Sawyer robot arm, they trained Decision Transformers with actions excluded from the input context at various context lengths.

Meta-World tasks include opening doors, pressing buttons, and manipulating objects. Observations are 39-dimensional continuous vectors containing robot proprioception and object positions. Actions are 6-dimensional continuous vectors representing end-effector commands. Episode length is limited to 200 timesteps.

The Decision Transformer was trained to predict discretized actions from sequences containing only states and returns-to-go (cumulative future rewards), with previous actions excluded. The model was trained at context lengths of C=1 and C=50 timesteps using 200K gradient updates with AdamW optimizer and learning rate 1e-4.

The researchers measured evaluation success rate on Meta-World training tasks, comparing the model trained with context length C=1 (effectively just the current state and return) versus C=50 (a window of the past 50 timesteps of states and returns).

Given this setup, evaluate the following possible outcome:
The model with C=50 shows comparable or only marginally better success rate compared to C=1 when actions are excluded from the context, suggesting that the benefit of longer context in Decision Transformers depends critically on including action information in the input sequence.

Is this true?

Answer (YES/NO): NO